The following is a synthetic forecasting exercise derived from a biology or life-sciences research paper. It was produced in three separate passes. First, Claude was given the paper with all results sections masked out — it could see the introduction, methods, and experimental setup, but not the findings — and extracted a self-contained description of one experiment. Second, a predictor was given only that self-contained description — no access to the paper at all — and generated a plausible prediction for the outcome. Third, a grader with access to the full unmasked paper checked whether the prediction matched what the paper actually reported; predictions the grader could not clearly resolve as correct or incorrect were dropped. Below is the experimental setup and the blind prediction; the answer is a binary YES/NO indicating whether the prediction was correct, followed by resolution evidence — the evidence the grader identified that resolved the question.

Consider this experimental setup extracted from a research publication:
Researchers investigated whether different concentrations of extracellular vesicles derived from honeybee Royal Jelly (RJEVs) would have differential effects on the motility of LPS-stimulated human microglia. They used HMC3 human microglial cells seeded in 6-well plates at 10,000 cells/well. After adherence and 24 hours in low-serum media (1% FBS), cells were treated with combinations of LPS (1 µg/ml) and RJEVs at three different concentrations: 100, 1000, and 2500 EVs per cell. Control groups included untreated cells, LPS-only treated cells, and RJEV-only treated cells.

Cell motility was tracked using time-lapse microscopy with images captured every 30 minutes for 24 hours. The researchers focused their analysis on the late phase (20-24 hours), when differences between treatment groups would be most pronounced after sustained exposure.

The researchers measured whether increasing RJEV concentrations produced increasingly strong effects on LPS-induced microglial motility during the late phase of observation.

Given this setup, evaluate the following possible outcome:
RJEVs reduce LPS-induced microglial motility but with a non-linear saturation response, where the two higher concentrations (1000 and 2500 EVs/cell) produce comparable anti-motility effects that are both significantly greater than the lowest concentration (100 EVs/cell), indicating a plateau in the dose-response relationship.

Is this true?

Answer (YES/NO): NO